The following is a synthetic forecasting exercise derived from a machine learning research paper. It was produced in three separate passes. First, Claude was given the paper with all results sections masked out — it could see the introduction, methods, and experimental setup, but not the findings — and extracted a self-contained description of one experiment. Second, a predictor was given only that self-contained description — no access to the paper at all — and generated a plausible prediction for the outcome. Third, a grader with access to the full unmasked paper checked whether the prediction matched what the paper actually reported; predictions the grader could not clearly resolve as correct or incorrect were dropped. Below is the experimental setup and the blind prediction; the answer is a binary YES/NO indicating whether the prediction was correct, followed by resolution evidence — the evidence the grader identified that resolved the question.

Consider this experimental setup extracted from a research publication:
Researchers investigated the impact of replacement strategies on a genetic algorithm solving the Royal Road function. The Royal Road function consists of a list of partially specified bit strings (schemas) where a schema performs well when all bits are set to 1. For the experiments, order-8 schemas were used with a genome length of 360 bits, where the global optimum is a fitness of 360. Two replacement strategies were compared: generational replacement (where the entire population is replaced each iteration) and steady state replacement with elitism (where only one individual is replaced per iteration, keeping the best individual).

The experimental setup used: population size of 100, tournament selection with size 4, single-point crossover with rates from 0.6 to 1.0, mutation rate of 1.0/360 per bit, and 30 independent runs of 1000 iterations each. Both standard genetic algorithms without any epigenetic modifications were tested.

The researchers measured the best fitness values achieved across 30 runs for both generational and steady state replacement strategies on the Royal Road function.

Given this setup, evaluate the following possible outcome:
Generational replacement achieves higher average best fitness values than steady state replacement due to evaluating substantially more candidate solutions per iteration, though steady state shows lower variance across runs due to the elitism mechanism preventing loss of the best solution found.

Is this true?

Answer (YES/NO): YES